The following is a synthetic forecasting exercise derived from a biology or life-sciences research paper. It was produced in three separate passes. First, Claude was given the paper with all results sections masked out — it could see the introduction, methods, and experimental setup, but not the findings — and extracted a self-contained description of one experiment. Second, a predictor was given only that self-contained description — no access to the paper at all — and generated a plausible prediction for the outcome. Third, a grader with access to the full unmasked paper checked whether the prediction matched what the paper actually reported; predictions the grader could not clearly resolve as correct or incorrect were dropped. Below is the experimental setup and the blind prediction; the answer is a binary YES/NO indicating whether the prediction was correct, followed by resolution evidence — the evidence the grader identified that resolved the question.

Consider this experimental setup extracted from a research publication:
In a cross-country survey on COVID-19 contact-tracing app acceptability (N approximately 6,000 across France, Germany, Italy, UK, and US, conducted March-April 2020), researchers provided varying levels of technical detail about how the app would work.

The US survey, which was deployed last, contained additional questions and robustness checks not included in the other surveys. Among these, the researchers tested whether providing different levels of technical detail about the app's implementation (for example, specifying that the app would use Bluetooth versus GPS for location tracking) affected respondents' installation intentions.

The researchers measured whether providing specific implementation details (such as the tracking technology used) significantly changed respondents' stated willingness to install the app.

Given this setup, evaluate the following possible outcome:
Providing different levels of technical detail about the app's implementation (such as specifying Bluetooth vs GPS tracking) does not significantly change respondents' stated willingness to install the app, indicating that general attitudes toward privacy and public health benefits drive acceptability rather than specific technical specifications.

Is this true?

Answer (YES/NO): YES